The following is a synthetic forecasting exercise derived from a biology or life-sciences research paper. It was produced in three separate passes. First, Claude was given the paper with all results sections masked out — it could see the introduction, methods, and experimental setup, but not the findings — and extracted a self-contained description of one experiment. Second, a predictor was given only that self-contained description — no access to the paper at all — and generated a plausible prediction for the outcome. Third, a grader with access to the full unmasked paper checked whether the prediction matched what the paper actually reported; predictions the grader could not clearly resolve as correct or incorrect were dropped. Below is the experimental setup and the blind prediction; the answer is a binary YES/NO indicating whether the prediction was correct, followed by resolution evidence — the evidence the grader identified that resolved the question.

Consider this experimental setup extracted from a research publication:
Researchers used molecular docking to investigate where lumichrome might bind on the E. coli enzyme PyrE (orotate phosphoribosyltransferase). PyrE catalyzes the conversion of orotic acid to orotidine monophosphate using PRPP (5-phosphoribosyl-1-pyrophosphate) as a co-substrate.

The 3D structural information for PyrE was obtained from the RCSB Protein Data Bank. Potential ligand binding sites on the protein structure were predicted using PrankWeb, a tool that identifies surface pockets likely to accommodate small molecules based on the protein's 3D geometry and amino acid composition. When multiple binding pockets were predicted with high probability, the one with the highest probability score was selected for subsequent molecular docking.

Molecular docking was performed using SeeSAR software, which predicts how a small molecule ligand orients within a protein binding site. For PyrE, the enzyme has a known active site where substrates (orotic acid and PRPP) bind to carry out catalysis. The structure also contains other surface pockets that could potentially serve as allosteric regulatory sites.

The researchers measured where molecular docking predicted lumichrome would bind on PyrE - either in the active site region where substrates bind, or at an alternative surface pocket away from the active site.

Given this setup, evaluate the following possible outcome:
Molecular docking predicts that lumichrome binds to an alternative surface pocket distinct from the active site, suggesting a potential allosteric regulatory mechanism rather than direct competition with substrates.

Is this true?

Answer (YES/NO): NO